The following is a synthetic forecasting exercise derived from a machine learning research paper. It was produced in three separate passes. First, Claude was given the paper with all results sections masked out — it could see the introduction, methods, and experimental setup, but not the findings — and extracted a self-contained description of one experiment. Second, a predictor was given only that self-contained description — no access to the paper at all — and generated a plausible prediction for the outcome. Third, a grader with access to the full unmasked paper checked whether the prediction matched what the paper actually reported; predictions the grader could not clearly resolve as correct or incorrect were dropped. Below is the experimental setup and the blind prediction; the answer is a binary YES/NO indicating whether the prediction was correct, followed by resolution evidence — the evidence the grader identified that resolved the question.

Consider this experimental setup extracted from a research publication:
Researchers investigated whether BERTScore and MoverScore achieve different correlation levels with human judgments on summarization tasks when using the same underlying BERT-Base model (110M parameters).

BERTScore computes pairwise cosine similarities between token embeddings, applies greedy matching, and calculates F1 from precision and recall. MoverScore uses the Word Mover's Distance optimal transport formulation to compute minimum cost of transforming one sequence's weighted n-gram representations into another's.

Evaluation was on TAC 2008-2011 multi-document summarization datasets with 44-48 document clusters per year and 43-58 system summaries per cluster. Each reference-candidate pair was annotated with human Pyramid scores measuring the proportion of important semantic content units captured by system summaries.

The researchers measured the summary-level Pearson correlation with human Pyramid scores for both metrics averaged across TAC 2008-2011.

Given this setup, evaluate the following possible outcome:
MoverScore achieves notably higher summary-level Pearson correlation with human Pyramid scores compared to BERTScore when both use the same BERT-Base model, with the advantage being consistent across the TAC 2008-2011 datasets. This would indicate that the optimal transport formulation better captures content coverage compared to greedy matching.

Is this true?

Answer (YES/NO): YES